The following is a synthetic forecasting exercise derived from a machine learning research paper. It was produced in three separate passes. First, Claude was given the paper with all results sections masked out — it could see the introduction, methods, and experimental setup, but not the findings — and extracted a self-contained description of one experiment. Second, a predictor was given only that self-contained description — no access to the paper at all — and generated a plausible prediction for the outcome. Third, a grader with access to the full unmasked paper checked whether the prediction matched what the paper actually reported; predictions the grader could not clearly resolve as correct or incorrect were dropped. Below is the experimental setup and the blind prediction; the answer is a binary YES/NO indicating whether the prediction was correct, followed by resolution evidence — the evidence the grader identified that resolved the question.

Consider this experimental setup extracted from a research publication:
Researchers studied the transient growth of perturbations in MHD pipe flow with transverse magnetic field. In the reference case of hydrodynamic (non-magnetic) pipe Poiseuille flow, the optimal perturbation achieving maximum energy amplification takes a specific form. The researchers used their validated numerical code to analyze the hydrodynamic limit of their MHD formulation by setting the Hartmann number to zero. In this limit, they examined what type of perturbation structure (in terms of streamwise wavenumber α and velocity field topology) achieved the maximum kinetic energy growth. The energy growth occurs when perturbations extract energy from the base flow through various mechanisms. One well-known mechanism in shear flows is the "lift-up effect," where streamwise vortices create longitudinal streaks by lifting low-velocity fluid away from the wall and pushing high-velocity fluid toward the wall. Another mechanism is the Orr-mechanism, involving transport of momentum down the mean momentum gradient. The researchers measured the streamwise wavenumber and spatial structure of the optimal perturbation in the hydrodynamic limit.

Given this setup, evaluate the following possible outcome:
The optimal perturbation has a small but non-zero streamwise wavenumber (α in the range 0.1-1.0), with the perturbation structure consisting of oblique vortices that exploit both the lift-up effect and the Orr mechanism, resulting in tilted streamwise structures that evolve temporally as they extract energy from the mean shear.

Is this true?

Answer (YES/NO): NO